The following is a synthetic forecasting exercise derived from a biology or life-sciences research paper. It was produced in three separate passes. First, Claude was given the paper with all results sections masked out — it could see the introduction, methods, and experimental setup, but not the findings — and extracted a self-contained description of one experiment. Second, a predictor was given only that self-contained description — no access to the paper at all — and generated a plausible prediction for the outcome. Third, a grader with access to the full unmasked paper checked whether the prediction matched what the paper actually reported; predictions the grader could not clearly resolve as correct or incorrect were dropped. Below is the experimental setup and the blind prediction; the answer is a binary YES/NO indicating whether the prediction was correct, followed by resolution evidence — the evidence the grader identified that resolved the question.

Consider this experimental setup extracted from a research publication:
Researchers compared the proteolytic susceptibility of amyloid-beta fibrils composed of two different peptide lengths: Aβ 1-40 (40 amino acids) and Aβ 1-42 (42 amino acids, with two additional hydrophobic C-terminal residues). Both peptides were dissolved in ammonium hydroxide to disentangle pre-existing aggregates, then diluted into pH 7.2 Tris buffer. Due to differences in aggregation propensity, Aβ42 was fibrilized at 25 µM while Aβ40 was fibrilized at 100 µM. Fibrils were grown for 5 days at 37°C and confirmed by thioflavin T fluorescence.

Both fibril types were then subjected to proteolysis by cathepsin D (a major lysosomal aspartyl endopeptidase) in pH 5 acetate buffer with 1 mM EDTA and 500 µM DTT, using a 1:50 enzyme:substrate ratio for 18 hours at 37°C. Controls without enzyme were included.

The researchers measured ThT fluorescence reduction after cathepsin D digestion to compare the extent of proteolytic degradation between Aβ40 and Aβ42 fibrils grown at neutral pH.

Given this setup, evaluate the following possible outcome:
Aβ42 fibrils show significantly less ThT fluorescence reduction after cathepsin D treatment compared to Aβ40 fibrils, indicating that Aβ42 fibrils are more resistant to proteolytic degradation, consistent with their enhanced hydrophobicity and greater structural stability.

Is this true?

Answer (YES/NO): YES